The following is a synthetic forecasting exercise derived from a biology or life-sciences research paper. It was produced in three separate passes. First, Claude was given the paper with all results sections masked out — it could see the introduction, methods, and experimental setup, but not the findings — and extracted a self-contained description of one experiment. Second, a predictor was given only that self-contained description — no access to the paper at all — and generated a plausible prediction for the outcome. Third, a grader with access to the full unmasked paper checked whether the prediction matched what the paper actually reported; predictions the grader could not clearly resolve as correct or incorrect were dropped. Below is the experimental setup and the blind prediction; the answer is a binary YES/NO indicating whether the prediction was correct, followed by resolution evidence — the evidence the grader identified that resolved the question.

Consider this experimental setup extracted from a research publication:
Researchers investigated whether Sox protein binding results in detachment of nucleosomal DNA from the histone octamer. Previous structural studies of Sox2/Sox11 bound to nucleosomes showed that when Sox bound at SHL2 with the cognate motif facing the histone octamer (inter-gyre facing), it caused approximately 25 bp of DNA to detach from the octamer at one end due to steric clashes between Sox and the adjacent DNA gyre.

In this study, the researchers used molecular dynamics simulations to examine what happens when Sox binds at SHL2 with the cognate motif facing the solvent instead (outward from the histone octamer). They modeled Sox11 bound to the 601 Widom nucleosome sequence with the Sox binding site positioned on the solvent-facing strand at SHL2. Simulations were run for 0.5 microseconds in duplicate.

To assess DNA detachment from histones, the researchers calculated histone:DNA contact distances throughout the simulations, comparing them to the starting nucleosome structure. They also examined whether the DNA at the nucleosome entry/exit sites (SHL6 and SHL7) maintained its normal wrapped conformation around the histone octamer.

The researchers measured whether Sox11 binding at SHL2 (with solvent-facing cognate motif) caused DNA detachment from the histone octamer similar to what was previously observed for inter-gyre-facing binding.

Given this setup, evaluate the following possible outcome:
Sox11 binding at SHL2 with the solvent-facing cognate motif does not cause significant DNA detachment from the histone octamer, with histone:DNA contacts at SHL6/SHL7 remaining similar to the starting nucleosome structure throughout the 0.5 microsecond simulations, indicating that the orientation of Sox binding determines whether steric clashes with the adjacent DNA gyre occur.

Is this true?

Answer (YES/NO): YES